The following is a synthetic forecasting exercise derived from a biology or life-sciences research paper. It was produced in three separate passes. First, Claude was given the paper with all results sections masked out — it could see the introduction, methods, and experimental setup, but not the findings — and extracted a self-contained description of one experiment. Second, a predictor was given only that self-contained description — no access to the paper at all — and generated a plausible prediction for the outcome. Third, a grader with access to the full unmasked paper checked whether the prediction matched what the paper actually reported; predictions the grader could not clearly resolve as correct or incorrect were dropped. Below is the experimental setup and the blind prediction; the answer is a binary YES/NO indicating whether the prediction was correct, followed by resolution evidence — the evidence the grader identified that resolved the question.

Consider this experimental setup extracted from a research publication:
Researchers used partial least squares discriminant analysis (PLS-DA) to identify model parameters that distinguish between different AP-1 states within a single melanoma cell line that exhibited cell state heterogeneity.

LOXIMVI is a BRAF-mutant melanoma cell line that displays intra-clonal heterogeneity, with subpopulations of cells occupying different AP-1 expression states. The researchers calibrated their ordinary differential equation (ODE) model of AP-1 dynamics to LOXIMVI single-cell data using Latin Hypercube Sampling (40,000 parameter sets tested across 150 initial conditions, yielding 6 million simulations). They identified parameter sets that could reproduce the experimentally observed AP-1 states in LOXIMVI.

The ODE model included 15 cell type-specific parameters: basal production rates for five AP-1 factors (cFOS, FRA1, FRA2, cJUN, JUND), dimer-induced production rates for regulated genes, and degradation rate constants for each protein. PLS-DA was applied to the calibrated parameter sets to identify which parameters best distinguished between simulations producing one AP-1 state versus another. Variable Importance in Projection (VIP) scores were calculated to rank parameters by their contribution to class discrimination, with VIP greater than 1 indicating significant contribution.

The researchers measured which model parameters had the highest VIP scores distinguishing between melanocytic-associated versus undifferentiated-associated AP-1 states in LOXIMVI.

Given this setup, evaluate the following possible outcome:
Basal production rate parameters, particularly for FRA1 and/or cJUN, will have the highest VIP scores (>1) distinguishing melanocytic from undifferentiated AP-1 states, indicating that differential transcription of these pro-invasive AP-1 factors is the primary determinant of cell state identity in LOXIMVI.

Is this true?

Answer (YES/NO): NO